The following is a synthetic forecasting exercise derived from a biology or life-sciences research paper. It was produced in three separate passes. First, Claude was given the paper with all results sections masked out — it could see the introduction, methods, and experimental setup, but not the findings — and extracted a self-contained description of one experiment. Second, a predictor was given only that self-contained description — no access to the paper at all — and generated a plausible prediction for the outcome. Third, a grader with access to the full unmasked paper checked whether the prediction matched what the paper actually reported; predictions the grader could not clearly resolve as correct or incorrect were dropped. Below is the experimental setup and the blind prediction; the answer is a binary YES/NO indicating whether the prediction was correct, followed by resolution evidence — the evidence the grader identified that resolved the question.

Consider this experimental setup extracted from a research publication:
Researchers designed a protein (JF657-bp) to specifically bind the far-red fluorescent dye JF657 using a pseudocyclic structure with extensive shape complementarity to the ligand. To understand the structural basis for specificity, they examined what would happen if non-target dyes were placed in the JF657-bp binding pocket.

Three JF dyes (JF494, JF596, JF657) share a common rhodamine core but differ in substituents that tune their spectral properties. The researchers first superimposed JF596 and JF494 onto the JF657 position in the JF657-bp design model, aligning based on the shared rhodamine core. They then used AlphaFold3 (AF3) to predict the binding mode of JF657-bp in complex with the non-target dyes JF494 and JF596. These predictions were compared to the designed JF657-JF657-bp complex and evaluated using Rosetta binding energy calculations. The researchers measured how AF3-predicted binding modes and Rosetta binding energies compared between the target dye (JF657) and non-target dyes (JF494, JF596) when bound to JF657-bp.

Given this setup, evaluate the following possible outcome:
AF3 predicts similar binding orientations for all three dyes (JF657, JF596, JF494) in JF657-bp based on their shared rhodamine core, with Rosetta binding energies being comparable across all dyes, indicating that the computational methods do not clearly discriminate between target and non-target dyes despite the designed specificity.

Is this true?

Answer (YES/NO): NO